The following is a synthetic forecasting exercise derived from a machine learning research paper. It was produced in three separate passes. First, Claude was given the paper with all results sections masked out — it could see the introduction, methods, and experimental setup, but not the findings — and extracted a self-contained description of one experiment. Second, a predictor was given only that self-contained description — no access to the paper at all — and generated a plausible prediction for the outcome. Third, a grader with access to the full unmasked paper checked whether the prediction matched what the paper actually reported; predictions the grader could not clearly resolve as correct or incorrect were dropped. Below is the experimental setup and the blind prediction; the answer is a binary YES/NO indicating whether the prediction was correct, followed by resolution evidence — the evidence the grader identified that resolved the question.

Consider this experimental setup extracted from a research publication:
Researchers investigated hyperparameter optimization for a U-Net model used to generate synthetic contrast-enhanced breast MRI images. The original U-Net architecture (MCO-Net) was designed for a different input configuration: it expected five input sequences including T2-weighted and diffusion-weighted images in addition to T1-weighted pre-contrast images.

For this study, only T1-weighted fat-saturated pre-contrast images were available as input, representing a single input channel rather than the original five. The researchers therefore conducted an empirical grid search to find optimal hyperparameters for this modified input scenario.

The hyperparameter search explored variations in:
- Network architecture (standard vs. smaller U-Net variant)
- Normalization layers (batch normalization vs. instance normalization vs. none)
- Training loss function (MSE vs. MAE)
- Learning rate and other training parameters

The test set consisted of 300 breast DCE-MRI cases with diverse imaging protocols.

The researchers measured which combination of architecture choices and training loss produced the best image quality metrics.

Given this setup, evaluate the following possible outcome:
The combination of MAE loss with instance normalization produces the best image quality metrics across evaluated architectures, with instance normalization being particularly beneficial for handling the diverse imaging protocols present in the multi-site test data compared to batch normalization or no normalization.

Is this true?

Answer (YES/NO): NO